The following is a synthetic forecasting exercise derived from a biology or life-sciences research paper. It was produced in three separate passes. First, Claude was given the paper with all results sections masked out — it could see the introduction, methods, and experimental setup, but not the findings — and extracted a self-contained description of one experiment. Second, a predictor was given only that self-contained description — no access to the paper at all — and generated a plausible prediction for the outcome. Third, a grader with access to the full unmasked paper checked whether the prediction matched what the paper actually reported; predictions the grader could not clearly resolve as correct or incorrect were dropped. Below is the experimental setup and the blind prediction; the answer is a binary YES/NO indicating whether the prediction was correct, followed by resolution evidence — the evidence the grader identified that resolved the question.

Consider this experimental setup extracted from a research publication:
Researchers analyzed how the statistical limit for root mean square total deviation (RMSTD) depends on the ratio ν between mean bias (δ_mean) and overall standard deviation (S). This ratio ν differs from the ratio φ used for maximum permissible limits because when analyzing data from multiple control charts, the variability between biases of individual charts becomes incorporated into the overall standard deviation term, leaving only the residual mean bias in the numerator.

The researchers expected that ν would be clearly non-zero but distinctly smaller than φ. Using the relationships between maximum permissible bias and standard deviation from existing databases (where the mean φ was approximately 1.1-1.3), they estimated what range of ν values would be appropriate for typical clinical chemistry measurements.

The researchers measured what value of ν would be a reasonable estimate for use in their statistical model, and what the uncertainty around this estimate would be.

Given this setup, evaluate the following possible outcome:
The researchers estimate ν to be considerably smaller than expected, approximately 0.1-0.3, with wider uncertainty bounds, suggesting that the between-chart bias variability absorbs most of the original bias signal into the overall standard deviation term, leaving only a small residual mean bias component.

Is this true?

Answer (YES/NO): NO